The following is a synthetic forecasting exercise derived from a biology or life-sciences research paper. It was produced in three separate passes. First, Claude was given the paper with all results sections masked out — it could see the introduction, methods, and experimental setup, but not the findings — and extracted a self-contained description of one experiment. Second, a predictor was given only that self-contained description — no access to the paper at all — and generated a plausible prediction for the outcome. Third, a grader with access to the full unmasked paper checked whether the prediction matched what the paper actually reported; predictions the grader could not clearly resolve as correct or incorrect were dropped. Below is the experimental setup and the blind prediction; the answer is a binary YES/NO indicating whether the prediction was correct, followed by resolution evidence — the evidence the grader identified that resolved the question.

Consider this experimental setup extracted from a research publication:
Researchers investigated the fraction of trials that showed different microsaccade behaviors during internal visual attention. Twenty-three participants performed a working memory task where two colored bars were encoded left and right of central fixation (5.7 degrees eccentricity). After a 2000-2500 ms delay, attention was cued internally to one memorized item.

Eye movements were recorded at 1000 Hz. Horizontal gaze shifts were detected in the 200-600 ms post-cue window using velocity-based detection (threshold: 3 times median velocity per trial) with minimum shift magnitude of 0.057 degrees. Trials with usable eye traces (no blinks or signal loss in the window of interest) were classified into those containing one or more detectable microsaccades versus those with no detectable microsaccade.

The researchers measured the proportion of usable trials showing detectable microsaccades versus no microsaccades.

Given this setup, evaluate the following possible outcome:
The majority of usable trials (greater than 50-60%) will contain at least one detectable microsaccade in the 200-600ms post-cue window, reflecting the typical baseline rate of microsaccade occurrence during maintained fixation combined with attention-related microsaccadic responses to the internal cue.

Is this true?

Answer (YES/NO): YES